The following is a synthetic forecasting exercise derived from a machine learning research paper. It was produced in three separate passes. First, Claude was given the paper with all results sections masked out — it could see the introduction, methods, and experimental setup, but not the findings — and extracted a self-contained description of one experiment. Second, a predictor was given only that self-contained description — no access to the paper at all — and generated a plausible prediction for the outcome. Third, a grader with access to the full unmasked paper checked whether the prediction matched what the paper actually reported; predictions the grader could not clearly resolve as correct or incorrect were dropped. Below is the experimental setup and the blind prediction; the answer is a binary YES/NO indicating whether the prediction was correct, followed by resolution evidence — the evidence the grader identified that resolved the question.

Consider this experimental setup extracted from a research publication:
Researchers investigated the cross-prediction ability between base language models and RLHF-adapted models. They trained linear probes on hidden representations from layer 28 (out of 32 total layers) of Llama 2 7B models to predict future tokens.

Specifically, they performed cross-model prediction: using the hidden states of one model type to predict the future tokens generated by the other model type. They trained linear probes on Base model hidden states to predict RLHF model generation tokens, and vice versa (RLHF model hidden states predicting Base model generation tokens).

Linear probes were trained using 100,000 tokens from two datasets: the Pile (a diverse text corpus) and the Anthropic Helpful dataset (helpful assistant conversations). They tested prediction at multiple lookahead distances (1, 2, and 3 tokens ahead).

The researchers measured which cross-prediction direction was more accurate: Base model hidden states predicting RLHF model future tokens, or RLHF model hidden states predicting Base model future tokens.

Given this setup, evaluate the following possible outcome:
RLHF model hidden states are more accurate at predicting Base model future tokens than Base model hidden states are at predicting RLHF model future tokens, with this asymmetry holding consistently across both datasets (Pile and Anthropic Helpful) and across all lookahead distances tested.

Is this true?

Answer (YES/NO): NO